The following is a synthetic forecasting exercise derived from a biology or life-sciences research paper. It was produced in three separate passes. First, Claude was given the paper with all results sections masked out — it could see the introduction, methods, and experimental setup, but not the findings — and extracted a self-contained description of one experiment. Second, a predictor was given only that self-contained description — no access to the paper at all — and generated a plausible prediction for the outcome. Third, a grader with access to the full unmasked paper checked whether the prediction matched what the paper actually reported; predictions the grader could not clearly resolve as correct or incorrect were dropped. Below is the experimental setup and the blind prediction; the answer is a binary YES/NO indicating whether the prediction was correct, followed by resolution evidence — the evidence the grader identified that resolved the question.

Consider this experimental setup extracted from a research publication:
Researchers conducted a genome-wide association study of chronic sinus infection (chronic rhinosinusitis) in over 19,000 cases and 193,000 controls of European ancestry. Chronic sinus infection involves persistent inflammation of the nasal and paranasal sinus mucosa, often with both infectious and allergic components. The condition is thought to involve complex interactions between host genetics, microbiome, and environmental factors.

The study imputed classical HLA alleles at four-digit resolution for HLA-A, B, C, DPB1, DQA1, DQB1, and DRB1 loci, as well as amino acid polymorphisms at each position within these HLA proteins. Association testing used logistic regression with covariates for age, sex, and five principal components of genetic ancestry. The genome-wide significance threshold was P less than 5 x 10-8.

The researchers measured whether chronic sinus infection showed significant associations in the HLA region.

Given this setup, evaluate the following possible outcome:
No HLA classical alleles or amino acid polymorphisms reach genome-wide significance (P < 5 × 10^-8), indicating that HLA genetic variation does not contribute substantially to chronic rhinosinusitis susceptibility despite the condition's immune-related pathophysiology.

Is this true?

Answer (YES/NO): YES